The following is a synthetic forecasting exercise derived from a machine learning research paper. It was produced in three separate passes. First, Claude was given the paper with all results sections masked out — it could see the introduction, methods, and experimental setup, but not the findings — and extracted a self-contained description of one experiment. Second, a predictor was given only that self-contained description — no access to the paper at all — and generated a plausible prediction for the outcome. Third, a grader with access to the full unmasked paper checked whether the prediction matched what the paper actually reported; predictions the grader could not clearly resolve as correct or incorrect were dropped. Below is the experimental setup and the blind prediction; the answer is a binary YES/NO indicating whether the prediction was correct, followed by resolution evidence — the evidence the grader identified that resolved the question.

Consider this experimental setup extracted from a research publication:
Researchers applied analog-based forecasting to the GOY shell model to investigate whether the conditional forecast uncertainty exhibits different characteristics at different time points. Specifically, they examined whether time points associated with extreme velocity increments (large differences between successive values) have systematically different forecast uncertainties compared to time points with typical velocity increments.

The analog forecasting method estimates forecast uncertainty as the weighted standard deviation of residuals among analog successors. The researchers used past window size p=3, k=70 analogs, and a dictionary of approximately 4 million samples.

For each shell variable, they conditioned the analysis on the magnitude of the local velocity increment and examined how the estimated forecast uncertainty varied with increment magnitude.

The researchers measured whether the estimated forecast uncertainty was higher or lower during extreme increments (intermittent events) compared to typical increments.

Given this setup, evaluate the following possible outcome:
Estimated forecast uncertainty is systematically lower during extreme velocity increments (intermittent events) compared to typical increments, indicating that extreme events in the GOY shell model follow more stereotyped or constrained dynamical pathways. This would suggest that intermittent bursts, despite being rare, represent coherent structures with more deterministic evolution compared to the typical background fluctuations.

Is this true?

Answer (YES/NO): NO